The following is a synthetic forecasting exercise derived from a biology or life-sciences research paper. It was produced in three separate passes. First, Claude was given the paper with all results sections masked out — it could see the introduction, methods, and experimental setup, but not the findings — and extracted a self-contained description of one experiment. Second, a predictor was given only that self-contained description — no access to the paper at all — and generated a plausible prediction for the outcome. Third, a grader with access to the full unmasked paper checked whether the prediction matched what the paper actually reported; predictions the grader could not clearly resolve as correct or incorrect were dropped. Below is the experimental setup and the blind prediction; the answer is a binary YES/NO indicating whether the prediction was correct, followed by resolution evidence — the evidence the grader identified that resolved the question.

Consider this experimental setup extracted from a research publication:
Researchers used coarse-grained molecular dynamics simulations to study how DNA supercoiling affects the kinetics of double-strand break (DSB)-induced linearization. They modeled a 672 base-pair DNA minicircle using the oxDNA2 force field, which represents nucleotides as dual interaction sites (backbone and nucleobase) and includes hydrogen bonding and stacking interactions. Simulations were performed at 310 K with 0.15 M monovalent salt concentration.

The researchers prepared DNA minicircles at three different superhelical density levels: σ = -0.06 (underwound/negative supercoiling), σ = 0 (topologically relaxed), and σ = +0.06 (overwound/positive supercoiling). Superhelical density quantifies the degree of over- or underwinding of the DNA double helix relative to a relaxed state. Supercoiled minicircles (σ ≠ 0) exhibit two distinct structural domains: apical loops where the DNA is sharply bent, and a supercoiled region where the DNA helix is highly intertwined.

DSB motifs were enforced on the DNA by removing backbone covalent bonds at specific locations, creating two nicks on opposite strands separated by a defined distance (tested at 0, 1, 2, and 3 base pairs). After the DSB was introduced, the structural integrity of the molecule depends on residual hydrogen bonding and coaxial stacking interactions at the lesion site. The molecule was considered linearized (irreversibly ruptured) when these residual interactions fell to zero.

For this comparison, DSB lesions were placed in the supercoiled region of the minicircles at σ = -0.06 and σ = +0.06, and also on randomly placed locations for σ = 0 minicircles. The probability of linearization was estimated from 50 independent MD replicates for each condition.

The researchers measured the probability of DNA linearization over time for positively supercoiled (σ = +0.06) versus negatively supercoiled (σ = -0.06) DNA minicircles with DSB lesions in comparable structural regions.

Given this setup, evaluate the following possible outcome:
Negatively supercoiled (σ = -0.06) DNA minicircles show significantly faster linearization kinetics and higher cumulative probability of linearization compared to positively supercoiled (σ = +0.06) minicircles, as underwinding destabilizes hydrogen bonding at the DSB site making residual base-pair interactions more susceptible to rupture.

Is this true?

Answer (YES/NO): NO